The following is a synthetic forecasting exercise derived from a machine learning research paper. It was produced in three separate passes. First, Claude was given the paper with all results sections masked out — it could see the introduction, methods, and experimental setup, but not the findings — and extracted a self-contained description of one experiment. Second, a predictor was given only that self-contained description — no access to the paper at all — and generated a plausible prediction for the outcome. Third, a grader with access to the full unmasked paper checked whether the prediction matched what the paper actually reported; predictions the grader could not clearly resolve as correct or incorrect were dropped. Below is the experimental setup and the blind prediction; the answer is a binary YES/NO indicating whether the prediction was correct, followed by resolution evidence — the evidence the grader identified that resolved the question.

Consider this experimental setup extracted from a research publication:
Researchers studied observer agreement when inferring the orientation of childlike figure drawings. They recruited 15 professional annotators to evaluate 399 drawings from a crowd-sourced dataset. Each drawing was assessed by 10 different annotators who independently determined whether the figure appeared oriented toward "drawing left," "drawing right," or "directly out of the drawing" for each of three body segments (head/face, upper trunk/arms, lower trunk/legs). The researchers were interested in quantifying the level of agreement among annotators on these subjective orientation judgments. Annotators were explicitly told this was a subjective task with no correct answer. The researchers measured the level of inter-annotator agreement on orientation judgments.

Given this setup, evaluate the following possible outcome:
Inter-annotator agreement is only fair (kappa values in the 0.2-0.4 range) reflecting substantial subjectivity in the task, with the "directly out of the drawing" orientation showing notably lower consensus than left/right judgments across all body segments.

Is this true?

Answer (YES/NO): NO